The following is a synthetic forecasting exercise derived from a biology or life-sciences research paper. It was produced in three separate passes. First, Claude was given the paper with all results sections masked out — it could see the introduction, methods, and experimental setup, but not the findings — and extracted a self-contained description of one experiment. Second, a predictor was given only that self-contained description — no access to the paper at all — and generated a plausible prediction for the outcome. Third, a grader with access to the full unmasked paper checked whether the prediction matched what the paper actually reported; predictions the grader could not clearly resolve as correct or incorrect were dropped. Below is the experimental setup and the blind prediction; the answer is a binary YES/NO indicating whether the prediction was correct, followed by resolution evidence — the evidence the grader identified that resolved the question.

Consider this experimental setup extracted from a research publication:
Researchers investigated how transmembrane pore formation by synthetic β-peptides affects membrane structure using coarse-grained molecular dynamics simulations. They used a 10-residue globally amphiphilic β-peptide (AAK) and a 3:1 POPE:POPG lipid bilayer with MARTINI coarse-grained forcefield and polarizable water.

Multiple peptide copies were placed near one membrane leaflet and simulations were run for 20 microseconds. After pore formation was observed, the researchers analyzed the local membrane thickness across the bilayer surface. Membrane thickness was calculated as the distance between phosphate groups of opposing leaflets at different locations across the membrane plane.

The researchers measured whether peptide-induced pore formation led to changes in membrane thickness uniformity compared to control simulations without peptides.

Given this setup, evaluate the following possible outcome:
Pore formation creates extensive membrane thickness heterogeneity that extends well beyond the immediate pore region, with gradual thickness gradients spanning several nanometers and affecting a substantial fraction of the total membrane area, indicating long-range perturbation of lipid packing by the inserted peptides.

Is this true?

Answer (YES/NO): NO